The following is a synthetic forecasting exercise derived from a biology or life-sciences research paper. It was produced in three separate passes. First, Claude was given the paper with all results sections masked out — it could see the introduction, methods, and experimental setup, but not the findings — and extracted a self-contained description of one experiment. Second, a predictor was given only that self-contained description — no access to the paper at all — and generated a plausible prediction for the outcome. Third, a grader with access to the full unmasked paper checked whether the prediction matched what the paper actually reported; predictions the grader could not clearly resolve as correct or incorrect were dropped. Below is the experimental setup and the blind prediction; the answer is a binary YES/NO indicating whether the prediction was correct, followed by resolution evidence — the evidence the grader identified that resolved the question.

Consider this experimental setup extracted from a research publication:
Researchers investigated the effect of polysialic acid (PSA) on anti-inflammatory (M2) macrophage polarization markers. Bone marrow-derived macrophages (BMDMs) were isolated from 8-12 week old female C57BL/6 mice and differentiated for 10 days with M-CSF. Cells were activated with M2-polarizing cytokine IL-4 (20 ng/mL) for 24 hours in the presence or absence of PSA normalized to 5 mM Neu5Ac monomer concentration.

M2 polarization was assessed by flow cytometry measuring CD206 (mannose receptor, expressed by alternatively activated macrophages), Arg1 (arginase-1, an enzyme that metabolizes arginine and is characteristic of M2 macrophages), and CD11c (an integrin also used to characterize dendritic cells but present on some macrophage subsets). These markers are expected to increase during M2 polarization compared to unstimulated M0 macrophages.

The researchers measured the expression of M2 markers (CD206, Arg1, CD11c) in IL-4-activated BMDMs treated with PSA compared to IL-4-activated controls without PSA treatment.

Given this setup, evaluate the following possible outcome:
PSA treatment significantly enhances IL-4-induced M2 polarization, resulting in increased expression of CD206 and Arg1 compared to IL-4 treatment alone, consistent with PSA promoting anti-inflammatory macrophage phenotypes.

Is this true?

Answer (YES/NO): NO